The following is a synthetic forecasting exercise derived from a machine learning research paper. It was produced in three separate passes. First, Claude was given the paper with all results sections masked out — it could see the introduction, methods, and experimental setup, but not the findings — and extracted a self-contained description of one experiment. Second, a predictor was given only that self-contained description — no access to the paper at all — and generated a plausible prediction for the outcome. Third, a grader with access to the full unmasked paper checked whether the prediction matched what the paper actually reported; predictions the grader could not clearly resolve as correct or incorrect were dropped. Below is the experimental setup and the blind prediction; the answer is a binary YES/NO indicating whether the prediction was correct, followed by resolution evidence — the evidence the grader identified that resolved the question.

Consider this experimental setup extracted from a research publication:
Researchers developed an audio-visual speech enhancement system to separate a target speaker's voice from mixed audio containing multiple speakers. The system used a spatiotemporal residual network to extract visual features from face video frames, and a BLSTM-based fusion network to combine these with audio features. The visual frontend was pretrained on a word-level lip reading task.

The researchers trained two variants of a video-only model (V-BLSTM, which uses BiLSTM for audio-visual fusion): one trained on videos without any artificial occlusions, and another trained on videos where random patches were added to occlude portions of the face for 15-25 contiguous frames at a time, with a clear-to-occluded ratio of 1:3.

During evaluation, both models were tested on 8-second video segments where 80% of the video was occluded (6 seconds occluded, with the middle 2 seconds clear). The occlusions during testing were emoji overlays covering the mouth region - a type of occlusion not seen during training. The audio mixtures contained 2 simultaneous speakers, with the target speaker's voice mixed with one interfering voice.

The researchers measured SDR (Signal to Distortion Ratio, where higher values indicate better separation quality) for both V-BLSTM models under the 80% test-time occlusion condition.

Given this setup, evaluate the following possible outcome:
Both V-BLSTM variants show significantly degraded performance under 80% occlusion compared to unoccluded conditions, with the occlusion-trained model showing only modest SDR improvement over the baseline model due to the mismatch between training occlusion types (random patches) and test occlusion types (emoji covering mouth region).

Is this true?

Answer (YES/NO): NO